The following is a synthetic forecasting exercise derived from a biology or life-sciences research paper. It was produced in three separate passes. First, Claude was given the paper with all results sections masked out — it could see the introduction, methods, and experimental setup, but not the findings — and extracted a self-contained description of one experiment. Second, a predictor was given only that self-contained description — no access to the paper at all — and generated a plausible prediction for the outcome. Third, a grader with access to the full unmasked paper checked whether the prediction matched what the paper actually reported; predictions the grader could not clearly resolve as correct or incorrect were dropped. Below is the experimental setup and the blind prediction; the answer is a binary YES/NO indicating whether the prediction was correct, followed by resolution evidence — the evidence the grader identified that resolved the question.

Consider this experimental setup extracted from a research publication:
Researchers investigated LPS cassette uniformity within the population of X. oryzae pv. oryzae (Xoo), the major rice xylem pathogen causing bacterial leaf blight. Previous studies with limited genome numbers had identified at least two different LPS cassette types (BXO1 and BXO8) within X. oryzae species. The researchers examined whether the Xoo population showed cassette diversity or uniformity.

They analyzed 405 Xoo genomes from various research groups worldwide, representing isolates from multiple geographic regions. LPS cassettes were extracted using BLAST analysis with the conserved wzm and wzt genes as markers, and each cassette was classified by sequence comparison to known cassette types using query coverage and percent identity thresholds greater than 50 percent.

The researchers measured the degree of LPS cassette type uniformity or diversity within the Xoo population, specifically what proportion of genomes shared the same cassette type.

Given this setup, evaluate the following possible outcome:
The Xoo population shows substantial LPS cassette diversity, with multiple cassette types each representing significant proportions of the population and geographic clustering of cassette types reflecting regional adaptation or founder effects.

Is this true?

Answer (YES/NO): NO